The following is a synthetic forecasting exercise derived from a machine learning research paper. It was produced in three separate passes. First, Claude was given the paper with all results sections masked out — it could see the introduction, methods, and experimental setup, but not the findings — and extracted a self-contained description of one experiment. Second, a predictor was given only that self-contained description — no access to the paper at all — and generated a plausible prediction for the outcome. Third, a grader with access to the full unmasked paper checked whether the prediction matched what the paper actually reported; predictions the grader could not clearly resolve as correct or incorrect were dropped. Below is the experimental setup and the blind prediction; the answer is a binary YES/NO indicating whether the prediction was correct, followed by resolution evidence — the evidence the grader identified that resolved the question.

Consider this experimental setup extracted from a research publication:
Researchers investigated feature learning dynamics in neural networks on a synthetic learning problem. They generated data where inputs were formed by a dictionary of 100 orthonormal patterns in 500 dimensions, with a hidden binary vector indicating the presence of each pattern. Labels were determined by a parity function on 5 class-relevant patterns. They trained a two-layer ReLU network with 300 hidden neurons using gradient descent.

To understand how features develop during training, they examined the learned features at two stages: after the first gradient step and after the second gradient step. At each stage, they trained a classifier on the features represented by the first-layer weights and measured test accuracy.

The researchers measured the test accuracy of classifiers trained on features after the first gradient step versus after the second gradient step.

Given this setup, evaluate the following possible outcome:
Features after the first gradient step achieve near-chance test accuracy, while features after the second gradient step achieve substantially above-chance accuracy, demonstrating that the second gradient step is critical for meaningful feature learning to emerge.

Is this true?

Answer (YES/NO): YES